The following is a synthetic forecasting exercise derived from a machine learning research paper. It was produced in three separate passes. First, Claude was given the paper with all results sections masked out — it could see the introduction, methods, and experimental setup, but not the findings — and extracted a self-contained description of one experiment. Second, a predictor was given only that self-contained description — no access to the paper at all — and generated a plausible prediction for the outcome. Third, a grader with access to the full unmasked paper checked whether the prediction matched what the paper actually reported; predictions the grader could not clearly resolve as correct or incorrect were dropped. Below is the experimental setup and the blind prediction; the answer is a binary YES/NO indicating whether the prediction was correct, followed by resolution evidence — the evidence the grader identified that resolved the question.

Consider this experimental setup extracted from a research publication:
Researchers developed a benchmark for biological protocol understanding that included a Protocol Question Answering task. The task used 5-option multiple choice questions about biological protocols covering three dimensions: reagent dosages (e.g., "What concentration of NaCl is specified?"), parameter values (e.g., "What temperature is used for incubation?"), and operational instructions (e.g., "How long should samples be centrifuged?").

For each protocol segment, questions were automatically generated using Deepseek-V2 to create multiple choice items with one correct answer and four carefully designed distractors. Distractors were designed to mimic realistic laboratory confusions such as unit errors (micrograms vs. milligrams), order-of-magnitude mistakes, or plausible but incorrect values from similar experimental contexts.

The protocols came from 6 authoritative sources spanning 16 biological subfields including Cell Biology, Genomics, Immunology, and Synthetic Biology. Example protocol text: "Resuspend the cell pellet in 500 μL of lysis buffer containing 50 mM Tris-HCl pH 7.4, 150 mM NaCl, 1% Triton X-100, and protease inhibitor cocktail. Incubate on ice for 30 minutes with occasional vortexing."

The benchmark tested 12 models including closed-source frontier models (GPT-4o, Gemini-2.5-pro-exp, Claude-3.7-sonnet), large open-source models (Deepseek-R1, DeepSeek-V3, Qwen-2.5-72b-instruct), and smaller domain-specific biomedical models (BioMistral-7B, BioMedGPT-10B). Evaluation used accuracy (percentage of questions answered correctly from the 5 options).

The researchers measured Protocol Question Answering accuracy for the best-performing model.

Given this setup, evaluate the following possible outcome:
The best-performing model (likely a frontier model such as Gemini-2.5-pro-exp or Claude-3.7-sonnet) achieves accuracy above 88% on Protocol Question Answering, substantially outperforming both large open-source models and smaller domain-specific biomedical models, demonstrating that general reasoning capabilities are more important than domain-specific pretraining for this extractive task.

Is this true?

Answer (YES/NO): NO